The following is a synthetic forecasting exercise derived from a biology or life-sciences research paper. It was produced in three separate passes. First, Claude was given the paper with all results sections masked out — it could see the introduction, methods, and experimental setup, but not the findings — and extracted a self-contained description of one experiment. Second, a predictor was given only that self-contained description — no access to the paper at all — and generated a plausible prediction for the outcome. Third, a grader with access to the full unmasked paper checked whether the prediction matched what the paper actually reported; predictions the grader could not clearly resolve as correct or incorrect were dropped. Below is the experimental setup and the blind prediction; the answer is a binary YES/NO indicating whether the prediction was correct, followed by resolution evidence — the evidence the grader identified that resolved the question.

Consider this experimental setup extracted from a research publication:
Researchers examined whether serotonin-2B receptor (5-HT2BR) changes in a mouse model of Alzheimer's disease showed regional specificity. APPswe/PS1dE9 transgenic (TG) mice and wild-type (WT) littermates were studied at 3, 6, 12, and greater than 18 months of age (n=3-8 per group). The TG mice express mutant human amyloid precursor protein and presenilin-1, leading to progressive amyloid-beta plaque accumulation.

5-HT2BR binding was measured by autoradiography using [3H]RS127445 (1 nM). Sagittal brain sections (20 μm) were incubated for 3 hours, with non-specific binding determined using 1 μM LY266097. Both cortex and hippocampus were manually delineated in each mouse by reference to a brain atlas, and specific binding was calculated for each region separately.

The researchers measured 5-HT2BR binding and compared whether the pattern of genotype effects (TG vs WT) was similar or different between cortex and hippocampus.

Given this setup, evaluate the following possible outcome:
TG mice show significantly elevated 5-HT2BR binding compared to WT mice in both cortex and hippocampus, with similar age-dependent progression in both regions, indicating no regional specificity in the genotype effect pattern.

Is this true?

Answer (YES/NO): NO